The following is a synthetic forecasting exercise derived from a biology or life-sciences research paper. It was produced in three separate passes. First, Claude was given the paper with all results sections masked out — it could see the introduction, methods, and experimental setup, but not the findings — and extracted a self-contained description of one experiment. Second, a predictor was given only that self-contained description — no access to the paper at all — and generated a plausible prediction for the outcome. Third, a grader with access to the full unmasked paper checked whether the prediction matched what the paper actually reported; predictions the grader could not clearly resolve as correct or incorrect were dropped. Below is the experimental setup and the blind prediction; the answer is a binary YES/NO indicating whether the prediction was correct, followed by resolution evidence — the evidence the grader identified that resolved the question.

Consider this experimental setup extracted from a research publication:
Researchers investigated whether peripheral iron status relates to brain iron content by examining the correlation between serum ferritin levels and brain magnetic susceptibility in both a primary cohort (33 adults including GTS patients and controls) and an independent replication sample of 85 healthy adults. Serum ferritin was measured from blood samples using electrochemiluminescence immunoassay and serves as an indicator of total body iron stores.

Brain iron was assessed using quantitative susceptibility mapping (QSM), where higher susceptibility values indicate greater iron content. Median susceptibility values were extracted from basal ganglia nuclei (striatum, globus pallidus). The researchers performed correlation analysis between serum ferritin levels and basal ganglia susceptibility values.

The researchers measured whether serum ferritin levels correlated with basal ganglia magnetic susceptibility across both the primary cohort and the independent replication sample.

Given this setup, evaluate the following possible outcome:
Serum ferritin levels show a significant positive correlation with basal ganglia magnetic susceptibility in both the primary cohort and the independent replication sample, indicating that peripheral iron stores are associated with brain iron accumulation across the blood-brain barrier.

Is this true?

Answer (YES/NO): YES